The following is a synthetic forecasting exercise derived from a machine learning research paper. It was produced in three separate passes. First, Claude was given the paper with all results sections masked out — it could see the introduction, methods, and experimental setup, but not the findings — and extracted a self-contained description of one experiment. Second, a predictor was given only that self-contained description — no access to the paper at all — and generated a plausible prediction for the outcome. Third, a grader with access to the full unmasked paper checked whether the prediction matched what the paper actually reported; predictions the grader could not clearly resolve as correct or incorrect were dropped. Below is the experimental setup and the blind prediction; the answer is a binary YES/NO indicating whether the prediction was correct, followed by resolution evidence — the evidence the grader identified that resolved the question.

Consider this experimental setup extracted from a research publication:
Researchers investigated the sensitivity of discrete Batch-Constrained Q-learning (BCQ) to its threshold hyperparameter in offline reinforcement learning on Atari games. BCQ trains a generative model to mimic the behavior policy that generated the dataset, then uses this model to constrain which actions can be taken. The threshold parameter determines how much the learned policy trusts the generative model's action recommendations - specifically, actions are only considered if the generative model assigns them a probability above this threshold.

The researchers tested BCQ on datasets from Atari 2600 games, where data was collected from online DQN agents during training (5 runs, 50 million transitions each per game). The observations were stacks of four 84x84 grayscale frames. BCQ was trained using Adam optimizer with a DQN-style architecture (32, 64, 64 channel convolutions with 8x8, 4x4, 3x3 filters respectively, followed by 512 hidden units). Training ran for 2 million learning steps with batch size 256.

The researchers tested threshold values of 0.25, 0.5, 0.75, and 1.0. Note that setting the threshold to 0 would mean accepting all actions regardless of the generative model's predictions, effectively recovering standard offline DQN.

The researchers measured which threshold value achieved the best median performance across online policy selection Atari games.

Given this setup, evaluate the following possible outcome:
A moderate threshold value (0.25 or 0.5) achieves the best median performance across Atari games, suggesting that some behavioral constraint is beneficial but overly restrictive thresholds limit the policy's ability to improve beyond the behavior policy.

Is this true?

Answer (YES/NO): YES